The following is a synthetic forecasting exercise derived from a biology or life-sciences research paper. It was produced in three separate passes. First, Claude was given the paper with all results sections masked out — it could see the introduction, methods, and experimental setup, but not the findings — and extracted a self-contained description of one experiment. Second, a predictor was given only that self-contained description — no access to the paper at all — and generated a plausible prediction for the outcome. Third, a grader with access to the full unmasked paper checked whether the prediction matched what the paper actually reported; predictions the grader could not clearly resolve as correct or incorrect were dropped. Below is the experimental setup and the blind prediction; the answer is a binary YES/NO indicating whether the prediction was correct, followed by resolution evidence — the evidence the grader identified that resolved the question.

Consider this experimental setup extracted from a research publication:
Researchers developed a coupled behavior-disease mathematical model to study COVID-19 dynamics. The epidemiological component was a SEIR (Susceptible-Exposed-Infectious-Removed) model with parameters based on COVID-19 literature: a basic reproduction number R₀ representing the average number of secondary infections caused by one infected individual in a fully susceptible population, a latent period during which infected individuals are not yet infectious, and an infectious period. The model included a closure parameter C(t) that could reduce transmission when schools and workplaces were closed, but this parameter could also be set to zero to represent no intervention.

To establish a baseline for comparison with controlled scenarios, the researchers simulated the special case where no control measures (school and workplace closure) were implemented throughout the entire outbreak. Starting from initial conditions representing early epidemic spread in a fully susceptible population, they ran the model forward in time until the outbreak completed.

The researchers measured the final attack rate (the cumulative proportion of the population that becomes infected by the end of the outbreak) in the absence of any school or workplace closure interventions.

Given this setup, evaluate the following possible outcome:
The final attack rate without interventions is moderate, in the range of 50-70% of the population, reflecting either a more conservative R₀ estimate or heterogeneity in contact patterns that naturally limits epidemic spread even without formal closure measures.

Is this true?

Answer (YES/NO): NO